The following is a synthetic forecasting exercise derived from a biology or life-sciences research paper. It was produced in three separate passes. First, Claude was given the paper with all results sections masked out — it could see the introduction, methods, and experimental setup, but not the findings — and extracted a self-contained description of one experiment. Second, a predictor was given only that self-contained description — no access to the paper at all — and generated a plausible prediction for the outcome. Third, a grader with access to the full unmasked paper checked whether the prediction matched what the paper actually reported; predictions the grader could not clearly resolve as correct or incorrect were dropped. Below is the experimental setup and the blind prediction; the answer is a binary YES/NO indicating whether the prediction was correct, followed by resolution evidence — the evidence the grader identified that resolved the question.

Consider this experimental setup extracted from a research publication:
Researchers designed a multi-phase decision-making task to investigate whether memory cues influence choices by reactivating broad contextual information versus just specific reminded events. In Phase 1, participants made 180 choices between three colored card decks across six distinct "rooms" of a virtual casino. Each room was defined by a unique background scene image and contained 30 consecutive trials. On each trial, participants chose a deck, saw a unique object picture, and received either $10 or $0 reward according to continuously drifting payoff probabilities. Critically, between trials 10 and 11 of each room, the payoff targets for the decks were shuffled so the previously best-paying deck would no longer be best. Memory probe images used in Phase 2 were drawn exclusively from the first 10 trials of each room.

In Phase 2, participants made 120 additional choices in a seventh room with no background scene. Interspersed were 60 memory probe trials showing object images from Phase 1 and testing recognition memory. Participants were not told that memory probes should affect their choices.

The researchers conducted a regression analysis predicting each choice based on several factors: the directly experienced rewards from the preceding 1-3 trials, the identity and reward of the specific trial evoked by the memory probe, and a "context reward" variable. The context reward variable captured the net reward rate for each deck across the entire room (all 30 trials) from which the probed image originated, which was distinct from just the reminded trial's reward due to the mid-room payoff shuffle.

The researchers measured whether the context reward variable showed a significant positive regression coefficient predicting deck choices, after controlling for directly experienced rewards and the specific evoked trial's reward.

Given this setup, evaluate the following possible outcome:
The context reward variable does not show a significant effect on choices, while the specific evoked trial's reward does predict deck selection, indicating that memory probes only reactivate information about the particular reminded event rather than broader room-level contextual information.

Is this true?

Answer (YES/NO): NO